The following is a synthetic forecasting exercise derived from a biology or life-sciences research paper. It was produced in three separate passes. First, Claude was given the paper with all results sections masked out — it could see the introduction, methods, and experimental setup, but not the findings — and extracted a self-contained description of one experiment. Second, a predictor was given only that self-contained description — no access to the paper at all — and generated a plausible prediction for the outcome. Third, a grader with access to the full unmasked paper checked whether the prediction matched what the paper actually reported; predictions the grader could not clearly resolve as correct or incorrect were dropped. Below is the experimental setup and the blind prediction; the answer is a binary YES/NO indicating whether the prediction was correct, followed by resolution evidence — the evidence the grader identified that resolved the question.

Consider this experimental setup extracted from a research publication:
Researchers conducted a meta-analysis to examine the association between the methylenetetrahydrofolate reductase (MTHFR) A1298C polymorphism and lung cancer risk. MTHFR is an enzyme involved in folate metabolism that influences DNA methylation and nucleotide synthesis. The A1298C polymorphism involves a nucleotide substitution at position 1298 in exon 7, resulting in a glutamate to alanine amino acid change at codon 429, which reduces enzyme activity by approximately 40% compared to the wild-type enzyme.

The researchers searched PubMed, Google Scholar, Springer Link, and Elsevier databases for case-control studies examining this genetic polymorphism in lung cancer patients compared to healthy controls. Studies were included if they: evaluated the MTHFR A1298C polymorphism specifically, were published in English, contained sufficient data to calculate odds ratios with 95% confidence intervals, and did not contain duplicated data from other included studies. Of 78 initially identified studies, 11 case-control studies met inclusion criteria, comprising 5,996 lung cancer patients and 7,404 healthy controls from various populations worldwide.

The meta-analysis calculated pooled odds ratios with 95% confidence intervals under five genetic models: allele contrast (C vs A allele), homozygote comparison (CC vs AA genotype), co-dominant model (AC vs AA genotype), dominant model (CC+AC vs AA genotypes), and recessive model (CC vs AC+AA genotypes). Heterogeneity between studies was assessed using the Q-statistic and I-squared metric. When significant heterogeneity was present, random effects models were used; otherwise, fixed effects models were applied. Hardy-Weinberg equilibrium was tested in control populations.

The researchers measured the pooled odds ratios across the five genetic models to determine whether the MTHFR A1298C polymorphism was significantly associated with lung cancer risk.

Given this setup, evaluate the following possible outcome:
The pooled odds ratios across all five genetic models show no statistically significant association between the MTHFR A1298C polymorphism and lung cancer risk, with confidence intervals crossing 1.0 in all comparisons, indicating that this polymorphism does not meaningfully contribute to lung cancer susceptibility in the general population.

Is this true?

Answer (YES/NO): YES